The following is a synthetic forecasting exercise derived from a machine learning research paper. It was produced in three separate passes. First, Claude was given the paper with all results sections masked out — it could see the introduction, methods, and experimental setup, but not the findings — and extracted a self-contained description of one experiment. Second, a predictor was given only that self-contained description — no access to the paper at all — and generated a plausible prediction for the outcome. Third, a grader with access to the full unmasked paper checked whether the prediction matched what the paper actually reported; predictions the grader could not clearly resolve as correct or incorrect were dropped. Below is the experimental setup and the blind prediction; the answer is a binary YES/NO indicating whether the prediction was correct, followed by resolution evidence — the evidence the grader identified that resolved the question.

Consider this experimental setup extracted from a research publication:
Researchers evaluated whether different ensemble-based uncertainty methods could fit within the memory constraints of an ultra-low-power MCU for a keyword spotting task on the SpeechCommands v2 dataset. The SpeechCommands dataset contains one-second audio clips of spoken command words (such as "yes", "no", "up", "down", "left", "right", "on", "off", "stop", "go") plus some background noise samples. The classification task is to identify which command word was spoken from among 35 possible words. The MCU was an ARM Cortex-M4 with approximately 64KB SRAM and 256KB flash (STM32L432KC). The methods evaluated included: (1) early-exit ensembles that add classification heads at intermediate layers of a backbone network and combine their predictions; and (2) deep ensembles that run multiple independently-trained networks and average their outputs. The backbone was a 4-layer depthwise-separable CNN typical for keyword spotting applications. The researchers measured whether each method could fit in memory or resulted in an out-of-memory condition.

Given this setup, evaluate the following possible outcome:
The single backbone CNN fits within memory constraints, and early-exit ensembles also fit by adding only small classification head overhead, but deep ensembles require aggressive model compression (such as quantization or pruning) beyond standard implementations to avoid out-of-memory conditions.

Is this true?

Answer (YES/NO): NO